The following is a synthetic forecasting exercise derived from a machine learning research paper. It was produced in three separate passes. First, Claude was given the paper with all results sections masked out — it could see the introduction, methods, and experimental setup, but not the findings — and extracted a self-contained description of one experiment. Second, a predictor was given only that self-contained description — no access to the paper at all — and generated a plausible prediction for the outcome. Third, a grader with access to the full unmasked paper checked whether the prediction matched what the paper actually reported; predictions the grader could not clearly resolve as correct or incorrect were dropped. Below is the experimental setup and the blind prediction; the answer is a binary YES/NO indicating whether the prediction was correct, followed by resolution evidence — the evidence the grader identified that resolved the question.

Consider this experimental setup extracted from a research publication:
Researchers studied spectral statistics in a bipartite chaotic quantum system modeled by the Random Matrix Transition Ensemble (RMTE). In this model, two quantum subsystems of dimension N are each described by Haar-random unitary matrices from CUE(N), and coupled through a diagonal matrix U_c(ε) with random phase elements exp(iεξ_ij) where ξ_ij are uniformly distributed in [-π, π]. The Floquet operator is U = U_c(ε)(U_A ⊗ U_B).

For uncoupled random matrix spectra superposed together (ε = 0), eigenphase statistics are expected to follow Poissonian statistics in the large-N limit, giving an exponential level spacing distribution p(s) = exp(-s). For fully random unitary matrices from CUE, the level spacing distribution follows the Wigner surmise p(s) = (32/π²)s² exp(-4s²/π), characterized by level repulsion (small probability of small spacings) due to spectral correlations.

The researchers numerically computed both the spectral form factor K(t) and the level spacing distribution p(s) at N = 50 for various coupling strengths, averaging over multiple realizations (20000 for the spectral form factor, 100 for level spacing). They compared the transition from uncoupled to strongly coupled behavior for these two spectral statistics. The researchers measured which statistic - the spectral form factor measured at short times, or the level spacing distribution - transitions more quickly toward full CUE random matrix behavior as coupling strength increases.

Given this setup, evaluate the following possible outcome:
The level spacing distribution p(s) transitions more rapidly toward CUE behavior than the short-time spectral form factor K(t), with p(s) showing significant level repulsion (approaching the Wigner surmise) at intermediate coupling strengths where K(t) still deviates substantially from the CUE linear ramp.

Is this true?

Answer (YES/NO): YES